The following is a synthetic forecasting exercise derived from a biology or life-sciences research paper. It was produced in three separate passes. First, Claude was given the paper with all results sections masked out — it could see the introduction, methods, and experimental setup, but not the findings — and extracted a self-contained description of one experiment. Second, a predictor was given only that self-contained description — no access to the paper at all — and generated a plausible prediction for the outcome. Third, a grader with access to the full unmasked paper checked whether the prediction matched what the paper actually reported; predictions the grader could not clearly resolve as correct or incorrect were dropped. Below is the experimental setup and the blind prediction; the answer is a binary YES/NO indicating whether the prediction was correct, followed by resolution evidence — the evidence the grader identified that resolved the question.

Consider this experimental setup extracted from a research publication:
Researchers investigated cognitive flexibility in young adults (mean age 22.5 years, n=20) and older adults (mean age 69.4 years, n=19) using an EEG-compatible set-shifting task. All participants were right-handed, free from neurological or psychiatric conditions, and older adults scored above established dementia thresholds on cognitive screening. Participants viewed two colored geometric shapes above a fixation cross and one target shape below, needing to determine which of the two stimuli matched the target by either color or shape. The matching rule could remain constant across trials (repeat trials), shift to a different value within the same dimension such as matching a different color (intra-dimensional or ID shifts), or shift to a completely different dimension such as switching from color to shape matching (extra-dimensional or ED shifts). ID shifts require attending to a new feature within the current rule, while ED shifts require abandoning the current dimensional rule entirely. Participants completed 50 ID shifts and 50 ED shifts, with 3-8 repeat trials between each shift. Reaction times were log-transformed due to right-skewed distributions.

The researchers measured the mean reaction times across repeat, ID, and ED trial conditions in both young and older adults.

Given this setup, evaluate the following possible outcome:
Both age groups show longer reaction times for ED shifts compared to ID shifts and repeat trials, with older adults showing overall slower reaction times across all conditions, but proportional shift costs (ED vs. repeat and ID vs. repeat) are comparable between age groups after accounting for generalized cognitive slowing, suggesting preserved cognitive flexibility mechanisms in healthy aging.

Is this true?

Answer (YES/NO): YES